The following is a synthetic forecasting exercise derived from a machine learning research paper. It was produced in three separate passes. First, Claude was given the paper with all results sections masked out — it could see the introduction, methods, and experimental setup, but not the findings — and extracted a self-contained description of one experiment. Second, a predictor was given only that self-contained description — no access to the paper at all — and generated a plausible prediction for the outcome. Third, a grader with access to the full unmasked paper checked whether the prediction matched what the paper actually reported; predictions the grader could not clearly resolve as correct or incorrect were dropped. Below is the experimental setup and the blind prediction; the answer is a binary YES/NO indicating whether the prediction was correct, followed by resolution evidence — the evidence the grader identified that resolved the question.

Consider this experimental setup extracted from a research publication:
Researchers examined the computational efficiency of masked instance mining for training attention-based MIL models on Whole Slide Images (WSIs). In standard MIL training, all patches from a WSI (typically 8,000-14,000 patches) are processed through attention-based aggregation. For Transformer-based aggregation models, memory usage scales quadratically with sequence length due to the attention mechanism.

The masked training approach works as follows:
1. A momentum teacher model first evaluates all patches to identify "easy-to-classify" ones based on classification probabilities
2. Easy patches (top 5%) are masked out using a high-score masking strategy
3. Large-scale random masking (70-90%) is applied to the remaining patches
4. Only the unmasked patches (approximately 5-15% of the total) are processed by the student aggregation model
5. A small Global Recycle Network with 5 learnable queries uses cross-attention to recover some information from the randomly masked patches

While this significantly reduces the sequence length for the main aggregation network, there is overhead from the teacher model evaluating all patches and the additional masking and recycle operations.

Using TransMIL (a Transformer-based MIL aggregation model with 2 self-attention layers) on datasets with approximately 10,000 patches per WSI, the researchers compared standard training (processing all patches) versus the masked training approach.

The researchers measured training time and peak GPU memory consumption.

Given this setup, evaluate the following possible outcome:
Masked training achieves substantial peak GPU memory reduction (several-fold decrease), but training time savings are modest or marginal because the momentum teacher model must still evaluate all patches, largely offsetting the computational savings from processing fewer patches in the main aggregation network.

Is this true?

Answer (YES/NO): NO